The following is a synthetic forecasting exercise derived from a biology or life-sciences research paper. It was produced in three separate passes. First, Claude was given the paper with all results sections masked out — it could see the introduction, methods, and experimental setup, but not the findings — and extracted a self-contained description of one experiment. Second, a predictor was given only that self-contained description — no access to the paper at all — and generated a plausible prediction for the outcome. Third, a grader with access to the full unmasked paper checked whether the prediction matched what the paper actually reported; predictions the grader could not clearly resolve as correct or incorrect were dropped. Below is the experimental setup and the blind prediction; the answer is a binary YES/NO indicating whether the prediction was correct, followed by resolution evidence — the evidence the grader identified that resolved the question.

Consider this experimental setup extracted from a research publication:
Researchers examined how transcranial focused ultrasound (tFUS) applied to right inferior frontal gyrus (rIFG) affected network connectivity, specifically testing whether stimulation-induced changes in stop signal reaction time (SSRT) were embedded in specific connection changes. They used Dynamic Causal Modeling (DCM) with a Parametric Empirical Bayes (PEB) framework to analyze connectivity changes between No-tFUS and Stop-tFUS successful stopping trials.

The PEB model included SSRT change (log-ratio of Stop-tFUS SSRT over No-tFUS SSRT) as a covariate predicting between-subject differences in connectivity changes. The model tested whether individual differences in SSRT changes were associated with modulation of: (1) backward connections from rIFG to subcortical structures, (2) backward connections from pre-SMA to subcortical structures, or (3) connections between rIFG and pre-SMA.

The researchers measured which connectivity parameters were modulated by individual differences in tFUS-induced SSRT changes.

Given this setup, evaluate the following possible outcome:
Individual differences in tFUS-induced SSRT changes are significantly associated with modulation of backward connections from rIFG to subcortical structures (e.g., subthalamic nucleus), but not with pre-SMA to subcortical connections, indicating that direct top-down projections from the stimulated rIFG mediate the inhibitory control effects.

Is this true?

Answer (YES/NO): NO